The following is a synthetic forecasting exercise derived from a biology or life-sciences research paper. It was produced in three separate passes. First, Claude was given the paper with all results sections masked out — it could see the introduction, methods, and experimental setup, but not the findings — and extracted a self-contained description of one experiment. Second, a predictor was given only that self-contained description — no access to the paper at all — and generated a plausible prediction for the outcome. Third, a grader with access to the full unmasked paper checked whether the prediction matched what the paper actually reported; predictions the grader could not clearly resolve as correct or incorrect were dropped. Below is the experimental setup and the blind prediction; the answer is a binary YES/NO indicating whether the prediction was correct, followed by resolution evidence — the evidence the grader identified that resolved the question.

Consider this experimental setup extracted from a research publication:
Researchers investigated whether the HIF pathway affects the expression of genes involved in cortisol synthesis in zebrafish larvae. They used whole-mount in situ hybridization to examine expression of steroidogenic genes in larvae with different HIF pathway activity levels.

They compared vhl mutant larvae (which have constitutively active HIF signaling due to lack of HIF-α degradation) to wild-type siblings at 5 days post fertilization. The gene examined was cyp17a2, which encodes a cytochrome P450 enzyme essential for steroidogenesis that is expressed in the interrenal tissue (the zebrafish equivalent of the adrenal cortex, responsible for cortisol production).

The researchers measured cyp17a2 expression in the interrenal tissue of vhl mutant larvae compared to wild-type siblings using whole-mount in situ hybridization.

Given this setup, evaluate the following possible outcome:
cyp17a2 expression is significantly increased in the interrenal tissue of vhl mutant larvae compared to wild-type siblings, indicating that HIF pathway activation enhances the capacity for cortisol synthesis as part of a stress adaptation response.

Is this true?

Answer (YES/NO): NO